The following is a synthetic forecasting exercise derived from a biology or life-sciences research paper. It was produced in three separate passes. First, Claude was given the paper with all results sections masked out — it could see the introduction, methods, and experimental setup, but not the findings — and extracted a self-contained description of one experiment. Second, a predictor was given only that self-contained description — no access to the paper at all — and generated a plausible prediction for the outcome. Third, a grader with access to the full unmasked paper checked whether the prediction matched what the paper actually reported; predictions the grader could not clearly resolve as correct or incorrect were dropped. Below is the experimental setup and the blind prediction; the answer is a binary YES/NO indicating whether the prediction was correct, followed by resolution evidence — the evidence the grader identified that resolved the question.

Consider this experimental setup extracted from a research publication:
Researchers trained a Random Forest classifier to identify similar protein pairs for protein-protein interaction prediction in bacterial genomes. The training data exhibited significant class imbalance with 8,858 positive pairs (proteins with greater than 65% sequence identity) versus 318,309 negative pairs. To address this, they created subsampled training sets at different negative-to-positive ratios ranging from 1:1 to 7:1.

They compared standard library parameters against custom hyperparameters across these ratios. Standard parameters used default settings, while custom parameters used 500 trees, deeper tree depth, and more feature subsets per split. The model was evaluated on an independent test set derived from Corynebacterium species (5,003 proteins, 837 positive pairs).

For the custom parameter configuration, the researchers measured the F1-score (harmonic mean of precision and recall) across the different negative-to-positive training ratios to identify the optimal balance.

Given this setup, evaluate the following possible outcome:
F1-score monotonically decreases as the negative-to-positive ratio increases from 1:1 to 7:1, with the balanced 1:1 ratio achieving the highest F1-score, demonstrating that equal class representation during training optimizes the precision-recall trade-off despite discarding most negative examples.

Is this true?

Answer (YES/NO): NO